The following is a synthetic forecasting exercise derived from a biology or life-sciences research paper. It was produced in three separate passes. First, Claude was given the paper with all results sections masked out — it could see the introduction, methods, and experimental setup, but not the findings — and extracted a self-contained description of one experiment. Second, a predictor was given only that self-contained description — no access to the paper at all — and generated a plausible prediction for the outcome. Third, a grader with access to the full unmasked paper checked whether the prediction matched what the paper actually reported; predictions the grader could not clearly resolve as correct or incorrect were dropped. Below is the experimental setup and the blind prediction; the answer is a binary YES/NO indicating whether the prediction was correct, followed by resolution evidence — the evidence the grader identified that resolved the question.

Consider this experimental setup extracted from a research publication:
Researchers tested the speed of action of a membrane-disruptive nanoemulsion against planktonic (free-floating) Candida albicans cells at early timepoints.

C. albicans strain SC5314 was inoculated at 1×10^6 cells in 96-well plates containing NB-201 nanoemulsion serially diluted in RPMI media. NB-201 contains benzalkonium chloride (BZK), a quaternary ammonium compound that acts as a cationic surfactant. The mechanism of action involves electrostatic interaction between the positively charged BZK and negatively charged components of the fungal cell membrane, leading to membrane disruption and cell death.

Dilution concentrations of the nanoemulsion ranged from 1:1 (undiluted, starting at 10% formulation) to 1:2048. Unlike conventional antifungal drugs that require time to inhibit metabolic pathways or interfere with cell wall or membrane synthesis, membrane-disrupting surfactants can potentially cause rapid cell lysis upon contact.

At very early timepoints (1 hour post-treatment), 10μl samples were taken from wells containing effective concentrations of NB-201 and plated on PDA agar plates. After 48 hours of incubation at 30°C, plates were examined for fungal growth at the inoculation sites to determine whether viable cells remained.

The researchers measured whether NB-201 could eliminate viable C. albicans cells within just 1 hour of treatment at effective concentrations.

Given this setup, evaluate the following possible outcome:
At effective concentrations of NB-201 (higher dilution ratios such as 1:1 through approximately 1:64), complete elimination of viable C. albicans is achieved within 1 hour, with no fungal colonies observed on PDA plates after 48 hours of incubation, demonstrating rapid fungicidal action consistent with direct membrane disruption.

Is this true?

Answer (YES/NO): NO